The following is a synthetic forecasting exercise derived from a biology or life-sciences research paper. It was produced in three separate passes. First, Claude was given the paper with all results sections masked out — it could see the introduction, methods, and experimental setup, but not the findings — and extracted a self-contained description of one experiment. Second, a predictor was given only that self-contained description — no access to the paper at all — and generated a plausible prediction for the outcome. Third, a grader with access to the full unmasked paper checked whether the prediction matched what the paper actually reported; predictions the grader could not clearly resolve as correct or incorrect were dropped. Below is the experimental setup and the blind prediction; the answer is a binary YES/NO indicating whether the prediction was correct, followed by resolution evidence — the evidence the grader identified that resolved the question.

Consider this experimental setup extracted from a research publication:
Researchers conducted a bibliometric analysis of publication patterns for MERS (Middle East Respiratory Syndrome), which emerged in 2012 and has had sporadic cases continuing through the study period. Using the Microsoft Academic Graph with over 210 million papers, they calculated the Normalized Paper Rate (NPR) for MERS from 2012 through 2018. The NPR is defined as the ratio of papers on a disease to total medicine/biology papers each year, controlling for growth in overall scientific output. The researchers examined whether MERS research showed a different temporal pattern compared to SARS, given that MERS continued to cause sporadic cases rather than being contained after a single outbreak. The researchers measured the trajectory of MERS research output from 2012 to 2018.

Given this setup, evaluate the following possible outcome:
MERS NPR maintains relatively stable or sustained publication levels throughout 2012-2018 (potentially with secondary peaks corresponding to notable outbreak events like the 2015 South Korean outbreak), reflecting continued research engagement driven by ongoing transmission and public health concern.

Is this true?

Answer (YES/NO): NO